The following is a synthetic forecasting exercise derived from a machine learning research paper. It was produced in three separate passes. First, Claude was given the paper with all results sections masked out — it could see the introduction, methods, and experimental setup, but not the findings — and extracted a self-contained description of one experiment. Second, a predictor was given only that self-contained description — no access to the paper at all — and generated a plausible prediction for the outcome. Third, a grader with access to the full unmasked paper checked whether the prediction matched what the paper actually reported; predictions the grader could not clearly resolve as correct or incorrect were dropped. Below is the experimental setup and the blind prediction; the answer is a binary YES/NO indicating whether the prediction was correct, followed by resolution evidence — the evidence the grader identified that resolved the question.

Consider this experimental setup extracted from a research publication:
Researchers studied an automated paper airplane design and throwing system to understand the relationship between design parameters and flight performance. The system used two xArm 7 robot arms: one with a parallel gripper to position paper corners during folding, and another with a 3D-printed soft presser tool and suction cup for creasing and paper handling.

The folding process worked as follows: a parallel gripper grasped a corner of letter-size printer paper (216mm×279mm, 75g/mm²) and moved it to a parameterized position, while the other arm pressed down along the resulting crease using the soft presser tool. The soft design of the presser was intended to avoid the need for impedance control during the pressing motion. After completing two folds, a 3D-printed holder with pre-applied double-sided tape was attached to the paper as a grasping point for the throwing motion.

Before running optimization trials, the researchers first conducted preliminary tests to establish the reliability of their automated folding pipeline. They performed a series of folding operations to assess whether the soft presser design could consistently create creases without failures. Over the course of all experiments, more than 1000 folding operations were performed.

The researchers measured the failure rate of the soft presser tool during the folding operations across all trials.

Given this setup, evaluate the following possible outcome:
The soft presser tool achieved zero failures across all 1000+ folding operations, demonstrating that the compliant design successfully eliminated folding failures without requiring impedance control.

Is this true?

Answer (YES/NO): YES